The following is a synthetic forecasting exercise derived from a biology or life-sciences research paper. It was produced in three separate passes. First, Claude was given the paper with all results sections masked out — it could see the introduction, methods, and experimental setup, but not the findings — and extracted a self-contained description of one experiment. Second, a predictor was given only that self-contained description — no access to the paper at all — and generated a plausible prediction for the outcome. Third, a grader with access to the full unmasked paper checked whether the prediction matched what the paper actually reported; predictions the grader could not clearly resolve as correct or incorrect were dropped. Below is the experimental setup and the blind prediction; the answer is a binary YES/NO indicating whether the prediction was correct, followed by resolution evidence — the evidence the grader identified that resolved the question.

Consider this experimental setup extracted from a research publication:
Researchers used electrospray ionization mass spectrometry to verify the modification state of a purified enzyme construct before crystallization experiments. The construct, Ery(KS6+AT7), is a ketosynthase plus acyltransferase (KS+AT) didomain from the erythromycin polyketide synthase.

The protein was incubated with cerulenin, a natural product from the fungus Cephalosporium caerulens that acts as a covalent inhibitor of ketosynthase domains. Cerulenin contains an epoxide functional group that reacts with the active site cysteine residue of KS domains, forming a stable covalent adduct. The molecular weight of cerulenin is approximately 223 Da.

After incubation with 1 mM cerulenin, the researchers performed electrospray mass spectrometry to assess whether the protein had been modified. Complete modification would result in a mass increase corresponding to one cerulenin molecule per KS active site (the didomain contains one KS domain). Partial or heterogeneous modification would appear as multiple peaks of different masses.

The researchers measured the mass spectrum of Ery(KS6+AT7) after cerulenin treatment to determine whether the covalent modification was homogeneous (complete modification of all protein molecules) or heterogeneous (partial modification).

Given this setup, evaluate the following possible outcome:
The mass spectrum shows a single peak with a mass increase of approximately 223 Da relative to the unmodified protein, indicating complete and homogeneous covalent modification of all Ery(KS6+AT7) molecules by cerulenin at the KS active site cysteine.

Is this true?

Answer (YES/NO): YES